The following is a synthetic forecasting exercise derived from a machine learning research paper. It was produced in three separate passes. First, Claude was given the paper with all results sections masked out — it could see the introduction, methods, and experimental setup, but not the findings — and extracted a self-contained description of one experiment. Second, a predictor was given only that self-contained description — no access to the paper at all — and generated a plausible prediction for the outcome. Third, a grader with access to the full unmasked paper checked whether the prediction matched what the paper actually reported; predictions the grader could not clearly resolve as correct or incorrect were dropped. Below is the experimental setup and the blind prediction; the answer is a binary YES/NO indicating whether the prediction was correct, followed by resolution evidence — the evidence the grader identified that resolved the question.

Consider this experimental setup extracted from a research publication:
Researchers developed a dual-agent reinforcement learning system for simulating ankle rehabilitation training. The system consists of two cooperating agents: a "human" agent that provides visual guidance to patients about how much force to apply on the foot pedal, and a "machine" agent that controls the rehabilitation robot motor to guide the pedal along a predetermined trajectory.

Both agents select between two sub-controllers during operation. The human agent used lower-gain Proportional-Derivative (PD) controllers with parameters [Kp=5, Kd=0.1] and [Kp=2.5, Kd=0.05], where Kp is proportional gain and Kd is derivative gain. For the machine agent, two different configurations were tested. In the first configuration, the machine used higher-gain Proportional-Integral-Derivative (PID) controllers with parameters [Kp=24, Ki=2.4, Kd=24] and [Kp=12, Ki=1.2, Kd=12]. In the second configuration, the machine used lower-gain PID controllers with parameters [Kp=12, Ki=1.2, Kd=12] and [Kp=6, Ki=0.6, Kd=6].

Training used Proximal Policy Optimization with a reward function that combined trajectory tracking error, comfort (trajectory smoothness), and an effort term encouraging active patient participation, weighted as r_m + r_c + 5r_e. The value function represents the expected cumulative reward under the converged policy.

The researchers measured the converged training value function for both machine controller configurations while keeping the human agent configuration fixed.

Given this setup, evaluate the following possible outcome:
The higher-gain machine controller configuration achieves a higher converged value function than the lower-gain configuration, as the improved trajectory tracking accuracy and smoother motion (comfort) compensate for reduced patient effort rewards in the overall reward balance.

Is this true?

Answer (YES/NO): NO